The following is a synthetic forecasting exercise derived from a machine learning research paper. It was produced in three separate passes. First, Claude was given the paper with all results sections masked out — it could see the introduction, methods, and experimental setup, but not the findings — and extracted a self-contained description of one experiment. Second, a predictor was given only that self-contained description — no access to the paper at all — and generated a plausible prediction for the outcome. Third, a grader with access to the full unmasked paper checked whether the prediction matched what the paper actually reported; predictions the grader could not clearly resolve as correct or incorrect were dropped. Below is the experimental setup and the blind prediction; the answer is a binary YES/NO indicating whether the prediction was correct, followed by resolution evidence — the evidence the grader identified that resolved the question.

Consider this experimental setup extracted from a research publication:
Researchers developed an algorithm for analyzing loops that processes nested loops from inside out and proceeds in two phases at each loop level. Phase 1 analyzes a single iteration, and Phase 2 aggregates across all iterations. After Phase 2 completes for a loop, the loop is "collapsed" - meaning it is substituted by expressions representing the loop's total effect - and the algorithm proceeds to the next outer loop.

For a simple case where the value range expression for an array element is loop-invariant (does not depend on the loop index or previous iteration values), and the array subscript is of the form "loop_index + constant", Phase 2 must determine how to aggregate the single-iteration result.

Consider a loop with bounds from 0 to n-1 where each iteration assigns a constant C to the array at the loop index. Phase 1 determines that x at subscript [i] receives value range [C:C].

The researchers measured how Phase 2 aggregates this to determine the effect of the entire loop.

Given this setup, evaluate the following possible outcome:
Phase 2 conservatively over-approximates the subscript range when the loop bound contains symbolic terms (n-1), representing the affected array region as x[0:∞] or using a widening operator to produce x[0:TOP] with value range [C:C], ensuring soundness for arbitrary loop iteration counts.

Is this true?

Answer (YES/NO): NO